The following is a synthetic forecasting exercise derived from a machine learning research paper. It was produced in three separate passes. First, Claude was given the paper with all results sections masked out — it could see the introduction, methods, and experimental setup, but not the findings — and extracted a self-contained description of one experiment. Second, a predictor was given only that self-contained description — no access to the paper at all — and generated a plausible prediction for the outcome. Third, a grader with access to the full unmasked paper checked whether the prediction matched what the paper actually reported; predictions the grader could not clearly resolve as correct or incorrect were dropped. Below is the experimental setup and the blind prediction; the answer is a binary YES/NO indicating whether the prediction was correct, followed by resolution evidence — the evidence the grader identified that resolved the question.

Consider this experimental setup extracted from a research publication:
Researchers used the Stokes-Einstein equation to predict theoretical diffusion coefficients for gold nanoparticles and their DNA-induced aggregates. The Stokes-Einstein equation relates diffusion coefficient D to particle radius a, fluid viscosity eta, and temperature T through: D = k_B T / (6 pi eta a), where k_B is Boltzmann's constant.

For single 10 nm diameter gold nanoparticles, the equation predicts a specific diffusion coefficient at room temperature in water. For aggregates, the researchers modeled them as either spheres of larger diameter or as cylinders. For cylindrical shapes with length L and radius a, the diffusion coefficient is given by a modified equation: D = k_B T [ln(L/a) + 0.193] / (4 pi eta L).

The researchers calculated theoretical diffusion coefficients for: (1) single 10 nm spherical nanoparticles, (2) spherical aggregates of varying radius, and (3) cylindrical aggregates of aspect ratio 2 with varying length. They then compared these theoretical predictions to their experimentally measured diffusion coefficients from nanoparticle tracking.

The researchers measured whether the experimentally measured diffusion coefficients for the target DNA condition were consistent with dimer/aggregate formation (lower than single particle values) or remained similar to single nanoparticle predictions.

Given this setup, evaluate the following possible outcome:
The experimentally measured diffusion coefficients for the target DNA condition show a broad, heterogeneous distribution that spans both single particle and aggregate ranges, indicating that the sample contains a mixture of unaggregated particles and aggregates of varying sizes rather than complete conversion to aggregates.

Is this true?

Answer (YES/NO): NO